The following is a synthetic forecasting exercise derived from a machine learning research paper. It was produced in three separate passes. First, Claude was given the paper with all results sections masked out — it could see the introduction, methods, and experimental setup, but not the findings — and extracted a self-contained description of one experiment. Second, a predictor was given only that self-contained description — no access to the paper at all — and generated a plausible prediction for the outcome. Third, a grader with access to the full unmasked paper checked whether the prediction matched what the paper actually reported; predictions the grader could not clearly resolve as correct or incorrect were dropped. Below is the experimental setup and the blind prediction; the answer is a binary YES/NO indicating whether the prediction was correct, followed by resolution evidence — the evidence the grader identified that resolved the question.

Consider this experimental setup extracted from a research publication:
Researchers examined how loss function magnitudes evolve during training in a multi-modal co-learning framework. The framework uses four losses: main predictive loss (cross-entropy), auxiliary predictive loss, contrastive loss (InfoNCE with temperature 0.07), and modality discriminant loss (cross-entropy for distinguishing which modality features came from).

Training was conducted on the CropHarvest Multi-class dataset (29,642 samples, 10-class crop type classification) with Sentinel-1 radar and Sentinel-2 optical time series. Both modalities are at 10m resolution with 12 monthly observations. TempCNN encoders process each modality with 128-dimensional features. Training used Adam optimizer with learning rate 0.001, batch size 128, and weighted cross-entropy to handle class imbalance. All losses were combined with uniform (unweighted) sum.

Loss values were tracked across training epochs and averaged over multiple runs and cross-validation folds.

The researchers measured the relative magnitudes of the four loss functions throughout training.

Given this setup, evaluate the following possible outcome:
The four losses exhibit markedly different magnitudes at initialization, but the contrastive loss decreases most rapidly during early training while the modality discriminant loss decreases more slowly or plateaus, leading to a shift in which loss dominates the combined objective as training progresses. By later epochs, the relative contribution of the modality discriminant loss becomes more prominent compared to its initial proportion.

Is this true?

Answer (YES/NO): NO